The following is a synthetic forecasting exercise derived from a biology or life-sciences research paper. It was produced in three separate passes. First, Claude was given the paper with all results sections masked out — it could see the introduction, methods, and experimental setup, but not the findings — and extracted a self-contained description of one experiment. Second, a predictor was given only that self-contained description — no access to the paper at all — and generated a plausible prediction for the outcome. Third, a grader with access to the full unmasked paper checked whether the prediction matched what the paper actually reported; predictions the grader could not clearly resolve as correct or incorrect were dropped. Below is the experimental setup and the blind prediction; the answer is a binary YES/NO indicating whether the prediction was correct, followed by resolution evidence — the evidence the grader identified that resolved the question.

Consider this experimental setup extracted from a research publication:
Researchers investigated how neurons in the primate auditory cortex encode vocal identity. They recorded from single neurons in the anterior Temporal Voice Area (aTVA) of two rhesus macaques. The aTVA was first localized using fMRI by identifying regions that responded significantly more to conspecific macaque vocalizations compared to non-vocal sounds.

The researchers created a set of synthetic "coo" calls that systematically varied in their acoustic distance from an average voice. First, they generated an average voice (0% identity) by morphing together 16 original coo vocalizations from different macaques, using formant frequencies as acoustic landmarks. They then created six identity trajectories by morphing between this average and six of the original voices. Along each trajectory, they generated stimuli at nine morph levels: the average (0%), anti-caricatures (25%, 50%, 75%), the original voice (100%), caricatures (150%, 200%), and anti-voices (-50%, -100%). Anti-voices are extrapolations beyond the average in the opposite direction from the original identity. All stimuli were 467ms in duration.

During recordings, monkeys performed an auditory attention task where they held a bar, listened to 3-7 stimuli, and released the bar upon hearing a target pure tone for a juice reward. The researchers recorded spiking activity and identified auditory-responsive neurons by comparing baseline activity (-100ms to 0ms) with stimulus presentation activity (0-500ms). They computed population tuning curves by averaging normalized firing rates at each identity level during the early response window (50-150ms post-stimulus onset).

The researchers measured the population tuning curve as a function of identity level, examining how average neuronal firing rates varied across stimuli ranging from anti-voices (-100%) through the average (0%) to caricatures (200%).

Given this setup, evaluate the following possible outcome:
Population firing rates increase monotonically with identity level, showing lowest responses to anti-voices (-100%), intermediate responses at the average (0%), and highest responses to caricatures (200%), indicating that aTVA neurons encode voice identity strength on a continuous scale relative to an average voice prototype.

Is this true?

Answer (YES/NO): NO